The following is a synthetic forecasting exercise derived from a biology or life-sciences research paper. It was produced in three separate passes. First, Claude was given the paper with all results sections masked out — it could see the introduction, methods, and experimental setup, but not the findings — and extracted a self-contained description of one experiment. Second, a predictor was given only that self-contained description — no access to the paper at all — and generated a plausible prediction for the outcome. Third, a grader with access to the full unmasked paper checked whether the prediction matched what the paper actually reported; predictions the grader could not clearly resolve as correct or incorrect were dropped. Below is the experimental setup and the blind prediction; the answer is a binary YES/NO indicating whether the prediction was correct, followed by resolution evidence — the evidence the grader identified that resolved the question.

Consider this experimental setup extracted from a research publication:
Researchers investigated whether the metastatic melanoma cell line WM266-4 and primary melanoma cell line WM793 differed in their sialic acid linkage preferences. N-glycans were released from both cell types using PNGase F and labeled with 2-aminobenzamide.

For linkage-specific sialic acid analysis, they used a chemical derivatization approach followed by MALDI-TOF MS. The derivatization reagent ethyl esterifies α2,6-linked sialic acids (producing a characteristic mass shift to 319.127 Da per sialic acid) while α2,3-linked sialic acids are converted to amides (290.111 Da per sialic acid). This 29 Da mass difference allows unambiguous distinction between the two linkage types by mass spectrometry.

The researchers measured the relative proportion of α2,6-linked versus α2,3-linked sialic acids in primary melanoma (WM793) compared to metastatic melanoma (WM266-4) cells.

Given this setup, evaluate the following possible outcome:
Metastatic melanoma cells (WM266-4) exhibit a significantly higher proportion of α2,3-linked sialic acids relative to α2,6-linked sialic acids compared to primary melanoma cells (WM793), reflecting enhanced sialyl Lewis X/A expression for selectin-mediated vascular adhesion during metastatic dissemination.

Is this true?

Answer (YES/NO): NO